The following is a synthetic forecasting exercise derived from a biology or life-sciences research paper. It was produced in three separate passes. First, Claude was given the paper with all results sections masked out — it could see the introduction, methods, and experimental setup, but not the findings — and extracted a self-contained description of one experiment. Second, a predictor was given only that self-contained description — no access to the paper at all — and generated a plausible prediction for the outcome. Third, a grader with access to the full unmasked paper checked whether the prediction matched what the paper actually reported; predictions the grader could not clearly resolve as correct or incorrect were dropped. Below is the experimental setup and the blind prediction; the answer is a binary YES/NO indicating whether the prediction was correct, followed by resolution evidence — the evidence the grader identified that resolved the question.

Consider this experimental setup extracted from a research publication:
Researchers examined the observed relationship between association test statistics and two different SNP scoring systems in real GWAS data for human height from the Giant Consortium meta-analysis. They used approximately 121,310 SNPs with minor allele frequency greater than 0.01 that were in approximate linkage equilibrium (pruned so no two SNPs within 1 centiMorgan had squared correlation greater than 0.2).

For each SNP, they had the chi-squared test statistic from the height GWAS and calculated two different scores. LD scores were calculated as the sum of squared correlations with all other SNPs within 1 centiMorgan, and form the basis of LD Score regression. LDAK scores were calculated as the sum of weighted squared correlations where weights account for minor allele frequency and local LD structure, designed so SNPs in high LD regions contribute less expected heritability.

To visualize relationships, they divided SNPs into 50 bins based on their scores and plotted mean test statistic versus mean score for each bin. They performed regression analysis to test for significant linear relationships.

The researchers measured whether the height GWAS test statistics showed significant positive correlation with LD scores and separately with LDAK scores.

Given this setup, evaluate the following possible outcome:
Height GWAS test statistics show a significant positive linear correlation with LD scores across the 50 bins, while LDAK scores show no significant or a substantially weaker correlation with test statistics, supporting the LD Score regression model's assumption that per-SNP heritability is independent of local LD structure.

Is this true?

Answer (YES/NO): NO